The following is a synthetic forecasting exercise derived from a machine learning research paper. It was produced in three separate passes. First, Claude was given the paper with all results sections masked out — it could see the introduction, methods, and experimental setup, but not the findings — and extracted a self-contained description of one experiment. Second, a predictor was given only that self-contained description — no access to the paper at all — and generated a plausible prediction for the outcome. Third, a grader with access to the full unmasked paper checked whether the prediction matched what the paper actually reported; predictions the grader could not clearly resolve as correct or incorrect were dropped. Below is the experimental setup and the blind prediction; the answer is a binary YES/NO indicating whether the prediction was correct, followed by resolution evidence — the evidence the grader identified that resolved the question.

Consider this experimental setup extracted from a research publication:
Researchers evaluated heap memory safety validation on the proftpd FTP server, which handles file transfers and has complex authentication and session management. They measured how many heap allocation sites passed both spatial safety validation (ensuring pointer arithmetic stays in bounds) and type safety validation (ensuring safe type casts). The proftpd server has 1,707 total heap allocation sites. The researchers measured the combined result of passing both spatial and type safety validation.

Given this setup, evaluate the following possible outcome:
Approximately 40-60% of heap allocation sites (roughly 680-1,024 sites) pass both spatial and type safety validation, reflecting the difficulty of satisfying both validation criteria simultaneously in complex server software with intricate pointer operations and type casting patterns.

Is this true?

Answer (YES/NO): NO